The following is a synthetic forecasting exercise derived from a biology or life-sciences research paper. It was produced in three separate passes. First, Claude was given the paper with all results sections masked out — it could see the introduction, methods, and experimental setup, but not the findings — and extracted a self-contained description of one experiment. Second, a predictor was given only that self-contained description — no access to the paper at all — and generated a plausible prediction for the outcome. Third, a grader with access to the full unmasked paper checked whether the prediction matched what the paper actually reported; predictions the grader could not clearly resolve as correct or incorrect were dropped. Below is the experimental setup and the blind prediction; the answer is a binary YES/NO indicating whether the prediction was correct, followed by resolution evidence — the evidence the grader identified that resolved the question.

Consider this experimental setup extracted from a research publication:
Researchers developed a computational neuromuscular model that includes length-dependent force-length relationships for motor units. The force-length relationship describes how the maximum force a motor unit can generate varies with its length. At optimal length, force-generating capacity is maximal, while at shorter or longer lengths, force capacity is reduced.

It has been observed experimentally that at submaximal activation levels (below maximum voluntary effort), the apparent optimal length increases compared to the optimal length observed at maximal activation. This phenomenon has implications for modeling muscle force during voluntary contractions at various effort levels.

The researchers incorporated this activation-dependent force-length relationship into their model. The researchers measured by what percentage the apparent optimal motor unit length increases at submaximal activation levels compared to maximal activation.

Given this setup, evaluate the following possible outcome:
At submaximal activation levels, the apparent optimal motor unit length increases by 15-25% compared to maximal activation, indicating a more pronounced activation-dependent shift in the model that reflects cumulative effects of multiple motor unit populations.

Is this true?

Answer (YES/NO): NO